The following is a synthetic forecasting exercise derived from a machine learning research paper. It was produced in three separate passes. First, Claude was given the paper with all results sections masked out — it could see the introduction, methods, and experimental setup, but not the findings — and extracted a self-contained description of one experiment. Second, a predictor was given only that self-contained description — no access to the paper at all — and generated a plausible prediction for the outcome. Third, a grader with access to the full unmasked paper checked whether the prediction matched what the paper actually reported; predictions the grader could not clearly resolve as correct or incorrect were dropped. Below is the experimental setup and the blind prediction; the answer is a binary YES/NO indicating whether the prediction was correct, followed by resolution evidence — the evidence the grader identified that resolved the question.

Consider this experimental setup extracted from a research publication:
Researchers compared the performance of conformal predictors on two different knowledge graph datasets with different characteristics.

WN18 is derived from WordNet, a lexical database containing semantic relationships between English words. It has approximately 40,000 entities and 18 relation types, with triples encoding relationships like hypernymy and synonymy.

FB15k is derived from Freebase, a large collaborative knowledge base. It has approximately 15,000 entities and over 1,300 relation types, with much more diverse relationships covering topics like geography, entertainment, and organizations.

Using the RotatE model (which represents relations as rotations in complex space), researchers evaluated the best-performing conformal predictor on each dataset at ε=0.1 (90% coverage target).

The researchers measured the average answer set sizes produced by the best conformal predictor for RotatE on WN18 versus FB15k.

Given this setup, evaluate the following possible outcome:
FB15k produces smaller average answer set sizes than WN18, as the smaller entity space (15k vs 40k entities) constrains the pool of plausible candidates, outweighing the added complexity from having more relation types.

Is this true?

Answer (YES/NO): NO